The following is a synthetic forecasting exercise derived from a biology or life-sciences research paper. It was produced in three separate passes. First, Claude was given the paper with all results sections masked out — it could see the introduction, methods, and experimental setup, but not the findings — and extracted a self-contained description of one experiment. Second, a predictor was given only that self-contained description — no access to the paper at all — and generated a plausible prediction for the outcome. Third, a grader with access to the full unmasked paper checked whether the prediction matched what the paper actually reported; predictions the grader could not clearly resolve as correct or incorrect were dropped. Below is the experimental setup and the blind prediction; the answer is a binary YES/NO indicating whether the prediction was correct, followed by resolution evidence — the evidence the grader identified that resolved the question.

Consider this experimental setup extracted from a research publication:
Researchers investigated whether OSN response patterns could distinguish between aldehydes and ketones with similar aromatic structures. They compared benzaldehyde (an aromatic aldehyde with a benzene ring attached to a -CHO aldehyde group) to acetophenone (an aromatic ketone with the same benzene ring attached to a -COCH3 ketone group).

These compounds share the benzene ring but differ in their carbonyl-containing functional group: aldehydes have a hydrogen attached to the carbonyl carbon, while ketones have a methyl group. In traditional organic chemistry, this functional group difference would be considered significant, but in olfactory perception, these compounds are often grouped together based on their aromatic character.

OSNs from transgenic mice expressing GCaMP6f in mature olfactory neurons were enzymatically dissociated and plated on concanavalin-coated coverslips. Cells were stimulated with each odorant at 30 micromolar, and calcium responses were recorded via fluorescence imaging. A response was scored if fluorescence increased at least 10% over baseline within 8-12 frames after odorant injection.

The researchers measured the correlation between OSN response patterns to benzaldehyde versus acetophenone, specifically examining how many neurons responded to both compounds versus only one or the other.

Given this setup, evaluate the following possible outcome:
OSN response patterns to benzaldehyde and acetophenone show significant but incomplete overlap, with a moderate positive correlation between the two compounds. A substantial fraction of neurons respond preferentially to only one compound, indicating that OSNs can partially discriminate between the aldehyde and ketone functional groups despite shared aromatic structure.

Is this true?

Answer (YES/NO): NO